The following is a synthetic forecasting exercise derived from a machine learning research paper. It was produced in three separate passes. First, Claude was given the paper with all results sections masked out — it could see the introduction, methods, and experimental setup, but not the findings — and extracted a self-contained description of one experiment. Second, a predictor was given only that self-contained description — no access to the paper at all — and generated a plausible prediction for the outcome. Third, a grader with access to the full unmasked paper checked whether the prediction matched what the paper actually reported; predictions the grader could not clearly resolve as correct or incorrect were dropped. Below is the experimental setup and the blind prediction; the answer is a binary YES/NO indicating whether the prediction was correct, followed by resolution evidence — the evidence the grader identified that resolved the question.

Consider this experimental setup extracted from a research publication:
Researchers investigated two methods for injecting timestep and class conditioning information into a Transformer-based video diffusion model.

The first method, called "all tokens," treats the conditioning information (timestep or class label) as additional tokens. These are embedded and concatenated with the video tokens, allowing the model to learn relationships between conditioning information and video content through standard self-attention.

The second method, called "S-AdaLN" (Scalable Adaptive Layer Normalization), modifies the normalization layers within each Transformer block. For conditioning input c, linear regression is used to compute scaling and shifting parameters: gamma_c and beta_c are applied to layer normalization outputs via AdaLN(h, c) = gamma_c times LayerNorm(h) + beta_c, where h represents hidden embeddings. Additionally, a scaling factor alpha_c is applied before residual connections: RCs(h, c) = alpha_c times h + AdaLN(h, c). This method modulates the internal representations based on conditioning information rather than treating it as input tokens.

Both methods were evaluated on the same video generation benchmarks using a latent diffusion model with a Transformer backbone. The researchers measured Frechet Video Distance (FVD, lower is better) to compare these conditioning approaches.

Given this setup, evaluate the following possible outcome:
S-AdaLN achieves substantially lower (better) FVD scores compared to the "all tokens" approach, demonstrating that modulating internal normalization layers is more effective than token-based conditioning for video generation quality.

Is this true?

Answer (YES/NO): YES